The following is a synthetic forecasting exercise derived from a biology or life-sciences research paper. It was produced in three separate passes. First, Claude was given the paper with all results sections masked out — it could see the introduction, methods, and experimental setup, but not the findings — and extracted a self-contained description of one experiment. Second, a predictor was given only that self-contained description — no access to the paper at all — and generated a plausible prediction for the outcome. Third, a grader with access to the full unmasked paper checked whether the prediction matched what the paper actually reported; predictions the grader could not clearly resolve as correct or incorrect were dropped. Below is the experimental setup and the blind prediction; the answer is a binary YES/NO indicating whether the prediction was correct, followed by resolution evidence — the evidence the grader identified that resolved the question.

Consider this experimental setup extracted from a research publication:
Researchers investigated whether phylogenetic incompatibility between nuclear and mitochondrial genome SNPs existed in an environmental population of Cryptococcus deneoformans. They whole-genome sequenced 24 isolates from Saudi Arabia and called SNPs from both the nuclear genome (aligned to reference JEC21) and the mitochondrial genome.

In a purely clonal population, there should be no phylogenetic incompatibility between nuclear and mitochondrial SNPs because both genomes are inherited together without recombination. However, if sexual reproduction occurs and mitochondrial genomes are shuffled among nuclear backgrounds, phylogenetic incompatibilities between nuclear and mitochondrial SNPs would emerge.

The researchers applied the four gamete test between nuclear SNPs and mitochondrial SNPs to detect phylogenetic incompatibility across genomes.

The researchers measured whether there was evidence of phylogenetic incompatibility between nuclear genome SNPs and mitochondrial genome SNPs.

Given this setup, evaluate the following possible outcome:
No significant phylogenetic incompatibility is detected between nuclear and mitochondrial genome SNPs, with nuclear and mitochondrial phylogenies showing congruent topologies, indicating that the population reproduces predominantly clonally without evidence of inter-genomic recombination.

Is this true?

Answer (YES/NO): NO